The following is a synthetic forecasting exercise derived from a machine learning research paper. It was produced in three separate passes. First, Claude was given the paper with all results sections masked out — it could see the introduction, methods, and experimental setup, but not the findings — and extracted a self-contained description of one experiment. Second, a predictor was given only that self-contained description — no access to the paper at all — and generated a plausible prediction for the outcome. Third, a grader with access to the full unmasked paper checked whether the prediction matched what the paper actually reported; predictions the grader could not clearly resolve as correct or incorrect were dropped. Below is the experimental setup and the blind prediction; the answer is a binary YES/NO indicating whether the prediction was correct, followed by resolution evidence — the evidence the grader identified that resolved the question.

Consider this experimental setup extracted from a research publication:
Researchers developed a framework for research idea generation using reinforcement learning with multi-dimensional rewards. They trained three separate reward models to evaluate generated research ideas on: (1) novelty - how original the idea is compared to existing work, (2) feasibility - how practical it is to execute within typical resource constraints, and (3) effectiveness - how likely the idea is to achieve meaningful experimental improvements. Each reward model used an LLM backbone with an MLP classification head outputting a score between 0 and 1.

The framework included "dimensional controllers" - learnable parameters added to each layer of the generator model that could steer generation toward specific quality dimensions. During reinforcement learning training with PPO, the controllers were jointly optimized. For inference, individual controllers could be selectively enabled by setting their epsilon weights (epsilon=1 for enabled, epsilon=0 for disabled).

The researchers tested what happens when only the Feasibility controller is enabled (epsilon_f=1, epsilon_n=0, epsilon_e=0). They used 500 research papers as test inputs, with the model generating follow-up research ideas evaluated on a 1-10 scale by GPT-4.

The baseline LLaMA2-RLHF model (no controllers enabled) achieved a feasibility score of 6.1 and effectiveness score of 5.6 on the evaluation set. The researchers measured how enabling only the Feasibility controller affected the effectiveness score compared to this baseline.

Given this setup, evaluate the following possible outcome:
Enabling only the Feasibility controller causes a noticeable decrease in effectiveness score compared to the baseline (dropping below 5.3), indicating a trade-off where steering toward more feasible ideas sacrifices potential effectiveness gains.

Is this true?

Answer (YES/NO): YES